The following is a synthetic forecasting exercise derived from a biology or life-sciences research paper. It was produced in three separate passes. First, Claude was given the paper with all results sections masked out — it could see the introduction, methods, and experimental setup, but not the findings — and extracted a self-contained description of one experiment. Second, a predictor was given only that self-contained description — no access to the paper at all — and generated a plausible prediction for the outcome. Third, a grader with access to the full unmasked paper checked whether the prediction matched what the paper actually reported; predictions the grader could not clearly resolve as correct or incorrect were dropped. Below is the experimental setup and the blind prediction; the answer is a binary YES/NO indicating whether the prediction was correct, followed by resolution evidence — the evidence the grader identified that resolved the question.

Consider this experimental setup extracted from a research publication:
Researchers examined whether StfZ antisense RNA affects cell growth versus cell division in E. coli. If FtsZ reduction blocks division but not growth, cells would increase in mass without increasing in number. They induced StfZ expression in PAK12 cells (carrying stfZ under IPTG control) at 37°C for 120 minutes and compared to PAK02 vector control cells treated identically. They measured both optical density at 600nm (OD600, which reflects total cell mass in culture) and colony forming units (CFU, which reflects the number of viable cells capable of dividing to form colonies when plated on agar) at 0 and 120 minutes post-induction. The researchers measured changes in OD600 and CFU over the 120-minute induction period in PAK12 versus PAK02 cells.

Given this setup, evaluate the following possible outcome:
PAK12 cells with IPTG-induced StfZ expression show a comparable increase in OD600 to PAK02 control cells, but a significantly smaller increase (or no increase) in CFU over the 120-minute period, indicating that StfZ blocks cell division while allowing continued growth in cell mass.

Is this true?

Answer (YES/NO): NO